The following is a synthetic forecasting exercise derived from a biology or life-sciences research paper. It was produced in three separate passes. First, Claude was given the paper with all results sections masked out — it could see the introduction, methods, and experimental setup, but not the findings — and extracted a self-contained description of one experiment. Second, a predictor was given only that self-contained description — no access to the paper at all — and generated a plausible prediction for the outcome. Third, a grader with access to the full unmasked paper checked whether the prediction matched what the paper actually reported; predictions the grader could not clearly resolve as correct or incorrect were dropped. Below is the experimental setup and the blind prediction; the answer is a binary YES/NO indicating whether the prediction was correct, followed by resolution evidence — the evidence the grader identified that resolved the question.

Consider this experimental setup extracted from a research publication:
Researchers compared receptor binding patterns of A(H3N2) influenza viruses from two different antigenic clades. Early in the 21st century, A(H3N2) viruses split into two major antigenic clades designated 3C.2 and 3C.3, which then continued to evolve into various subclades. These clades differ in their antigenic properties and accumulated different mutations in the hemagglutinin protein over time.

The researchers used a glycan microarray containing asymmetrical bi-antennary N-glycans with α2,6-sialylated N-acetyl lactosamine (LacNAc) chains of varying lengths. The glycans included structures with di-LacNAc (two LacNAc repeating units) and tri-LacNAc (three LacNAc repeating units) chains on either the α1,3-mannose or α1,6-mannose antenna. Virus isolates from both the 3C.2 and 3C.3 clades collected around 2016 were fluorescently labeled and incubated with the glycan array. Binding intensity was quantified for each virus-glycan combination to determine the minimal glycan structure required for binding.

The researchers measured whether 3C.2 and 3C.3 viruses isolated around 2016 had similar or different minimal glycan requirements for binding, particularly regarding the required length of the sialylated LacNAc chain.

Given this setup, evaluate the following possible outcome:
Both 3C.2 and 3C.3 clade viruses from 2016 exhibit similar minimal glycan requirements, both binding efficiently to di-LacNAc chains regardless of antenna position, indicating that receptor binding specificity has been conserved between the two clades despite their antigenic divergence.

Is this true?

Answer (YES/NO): NO